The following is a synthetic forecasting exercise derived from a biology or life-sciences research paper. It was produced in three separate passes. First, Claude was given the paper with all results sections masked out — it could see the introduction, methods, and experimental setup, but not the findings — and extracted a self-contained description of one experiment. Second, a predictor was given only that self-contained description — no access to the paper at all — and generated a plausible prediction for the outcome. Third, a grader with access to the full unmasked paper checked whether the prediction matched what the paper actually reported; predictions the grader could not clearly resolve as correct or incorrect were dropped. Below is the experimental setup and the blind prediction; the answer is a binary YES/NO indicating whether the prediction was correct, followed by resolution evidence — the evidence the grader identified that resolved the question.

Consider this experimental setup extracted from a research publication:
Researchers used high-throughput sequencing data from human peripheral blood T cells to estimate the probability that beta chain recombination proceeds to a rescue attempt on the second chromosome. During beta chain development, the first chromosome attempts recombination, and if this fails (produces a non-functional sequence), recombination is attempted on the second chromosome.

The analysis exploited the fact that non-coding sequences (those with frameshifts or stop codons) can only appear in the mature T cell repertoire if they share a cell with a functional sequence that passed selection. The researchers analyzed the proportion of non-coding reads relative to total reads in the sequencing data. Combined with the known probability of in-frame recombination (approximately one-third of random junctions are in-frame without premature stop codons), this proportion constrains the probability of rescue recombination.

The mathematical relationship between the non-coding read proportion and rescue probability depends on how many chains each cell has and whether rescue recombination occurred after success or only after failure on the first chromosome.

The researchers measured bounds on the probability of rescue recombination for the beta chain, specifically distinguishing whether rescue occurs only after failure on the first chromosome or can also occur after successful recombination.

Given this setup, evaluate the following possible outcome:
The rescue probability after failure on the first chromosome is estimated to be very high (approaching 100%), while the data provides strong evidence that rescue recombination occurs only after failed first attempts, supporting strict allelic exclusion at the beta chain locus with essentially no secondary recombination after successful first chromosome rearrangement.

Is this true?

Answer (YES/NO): NO